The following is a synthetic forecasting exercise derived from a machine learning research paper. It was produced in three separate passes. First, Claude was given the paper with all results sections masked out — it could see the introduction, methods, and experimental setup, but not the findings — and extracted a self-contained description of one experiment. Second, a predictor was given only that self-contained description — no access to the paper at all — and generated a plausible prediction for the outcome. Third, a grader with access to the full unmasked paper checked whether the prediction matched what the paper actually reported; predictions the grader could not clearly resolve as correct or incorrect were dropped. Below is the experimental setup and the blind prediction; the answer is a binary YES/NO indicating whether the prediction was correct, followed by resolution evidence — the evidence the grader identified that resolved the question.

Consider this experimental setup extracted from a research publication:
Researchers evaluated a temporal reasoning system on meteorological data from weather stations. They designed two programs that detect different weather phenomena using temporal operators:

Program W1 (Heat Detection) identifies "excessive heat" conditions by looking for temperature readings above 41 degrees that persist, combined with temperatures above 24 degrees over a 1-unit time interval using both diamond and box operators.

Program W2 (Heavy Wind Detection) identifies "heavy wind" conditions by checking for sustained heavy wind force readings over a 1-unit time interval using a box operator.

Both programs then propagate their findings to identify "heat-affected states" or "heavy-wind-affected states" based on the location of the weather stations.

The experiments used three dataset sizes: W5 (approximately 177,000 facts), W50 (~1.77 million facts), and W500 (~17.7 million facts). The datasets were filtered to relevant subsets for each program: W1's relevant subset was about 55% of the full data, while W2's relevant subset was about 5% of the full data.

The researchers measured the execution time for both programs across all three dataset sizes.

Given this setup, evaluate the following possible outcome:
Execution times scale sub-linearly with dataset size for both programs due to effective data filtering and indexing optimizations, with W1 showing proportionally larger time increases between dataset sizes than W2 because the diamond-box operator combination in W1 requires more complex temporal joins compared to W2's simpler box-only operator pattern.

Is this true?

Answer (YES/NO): NO